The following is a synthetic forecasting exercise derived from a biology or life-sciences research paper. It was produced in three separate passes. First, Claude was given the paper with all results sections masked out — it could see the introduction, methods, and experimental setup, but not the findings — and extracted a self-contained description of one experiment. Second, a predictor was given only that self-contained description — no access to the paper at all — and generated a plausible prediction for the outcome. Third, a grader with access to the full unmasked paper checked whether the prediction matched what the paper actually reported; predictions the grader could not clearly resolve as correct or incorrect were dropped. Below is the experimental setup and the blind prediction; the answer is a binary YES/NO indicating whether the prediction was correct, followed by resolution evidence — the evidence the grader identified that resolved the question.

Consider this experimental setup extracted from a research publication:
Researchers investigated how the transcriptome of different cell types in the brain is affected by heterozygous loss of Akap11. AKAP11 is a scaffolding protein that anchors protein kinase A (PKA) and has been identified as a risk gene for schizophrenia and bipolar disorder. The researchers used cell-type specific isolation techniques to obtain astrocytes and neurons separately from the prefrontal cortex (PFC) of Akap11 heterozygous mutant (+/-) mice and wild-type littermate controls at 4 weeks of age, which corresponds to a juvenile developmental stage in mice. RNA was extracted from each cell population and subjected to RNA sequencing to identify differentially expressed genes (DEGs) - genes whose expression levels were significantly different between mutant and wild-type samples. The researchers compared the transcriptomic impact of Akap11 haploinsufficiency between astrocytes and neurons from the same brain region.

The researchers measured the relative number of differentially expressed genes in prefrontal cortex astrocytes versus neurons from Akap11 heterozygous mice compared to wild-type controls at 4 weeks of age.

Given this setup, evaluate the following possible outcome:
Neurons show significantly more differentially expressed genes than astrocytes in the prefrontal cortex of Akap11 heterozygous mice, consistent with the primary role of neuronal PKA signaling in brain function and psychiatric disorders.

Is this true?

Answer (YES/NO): NO